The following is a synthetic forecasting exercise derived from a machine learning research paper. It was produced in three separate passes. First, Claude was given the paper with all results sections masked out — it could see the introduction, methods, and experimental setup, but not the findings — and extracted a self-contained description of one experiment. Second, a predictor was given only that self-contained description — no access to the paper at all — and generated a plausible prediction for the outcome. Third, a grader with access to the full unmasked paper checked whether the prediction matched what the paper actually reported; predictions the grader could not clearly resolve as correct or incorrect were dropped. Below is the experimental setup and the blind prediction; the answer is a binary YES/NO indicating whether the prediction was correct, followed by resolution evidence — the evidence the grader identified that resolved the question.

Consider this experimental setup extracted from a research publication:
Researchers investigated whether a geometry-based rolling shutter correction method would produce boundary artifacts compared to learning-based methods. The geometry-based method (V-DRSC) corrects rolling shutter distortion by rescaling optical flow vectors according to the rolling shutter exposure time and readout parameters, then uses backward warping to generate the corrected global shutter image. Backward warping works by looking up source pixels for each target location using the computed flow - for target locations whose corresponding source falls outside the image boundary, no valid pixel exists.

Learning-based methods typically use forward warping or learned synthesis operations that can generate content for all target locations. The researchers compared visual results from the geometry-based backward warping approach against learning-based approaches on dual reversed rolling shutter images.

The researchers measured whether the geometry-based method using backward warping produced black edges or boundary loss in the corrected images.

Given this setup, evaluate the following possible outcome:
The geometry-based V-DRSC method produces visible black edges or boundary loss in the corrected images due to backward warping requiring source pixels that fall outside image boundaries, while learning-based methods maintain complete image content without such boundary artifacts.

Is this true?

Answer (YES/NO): YES